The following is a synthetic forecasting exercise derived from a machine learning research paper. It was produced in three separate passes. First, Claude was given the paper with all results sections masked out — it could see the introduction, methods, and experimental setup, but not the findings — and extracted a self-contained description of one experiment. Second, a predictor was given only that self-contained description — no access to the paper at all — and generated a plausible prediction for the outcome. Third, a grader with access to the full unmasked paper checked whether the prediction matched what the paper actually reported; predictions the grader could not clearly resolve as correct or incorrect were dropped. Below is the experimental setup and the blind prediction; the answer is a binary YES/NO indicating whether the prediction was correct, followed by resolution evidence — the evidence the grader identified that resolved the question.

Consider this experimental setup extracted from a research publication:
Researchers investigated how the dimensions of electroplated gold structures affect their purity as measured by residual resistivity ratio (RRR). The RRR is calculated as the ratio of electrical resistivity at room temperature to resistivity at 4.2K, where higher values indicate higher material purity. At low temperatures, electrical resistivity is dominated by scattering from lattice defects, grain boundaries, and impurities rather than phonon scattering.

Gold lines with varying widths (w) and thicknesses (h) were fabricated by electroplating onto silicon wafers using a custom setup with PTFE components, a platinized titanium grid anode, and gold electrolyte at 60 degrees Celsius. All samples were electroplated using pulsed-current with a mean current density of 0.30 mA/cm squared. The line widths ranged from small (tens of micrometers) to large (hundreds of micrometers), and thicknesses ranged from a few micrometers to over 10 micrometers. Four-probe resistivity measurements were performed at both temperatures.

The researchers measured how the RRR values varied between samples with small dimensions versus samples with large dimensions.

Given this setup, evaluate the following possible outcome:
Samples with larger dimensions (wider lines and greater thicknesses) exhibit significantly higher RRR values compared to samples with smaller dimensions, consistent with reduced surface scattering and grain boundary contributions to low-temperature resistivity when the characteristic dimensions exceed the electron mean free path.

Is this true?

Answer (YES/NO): NO